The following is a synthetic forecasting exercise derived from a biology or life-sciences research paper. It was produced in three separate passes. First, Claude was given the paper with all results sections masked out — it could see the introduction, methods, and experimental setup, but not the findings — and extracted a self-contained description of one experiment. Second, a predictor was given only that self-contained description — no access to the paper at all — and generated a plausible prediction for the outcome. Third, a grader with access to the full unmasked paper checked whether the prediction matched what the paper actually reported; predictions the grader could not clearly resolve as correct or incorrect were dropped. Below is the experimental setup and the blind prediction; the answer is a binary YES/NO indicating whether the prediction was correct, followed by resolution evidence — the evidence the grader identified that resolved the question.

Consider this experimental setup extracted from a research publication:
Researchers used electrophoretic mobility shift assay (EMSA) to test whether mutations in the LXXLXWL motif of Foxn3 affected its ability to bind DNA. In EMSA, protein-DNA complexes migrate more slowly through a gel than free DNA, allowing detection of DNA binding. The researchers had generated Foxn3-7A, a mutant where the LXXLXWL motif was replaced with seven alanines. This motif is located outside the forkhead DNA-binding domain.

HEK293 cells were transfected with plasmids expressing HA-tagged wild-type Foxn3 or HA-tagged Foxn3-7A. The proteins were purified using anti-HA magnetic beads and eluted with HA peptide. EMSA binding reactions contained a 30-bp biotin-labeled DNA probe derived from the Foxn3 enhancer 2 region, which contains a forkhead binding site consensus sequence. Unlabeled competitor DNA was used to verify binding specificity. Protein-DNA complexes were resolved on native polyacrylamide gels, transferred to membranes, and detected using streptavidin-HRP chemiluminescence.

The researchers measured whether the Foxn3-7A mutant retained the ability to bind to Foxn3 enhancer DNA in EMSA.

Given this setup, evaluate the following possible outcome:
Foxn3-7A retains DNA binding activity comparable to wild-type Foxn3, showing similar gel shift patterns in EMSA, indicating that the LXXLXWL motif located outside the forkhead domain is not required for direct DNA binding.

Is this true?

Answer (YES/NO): YES